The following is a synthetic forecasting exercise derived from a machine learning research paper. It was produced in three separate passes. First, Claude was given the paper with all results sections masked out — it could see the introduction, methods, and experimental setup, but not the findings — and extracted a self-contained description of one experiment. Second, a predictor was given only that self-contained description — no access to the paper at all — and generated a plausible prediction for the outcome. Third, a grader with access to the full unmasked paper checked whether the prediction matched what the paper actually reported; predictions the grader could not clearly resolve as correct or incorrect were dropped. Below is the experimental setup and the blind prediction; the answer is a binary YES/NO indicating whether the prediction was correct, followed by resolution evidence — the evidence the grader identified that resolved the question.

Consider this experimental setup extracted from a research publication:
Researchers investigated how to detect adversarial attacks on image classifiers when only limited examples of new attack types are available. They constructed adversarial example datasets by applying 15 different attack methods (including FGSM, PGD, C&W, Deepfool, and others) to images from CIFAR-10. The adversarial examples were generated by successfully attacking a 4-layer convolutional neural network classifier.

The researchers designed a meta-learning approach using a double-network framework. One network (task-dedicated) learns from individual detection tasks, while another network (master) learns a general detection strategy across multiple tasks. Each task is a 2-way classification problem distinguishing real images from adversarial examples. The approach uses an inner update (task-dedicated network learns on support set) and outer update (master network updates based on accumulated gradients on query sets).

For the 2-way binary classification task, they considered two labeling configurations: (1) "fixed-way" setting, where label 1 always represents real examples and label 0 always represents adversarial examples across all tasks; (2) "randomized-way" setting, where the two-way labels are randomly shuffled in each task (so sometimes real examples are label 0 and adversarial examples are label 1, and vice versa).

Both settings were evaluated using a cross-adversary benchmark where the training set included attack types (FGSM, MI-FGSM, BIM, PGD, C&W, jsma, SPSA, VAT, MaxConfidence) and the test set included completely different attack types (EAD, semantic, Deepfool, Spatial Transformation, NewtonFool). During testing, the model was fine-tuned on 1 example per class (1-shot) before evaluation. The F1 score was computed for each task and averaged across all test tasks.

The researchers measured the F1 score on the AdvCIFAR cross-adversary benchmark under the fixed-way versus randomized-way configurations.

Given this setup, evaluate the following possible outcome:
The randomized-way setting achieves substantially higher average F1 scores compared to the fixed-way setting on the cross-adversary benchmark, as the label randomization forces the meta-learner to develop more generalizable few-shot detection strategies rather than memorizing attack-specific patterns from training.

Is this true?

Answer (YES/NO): NO